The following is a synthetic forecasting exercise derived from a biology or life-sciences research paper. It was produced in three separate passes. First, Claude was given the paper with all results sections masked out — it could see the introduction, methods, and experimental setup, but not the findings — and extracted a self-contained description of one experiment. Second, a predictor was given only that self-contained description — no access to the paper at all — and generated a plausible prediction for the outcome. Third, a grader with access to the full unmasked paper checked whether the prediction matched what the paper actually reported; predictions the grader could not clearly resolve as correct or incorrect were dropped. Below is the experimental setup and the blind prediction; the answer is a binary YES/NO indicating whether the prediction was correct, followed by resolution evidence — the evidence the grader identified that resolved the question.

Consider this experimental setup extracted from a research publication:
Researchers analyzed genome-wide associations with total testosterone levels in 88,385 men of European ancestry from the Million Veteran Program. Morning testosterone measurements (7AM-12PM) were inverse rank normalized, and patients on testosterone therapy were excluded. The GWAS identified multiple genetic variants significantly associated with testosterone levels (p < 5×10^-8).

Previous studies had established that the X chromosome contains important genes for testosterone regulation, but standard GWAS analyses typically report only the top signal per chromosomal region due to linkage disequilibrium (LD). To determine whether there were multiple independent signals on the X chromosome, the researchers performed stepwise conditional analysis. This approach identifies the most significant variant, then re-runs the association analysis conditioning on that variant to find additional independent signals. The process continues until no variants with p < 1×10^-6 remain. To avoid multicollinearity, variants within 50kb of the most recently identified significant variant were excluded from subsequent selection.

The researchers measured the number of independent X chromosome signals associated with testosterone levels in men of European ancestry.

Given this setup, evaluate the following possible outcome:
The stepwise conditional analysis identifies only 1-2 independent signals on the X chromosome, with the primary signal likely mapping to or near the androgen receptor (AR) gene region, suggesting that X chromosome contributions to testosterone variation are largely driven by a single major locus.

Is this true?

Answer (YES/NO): NO